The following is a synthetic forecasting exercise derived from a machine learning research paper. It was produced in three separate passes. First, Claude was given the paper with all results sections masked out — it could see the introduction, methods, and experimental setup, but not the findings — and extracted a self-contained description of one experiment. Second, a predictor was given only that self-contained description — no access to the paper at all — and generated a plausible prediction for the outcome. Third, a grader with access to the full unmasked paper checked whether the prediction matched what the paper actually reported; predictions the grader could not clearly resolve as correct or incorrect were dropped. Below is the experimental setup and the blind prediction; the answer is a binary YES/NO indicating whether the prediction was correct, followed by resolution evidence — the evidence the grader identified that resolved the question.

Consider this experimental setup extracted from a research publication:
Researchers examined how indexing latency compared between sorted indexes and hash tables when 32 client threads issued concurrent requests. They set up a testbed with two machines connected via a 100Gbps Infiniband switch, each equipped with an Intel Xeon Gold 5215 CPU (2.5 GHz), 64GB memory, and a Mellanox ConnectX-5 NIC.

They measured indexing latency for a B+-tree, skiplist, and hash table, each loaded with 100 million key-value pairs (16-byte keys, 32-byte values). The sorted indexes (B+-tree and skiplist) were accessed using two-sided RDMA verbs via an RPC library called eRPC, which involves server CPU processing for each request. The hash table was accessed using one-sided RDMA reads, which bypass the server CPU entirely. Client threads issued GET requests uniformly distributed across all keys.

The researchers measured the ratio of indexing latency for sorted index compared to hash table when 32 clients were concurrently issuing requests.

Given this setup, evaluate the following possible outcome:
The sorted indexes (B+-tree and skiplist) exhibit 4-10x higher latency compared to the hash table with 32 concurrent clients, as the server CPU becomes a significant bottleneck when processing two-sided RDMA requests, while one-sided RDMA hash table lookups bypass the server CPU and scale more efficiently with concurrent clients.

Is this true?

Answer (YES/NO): NO